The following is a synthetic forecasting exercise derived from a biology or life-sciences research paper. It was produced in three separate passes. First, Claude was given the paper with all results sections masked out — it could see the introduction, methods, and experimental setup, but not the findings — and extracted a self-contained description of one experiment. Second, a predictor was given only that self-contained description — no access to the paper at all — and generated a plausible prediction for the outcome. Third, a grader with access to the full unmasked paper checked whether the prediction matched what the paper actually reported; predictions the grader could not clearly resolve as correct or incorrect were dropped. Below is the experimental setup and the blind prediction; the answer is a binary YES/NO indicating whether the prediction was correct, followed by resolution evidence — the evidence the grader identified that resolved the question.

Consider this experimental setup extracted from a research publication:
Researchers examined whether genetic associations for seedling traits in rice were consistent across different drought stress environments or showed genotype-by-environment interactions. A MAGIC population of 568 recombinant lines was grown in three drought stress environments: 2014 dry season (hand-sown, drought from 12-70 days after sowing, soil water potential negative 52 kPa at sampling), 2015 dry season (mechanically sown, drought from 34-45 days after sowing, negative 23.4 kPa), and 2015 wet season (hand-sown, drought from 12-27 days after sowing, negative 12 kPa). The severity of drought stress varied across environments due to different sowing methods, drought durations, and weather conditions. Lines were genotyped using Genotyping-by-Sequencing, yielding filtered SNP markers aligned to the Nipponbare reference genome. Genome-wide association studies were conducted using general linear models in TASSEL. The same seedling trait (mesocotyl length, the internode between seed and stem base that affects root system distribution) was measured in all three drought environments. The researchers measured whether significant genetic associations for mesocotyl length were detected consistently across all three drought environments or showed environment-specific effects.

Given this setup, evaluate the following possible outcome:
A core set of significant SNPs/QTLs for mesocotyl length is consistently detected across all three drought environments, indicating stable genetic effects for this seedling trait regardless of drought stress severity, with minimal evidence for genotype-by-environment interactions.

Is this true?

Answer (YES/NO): NO